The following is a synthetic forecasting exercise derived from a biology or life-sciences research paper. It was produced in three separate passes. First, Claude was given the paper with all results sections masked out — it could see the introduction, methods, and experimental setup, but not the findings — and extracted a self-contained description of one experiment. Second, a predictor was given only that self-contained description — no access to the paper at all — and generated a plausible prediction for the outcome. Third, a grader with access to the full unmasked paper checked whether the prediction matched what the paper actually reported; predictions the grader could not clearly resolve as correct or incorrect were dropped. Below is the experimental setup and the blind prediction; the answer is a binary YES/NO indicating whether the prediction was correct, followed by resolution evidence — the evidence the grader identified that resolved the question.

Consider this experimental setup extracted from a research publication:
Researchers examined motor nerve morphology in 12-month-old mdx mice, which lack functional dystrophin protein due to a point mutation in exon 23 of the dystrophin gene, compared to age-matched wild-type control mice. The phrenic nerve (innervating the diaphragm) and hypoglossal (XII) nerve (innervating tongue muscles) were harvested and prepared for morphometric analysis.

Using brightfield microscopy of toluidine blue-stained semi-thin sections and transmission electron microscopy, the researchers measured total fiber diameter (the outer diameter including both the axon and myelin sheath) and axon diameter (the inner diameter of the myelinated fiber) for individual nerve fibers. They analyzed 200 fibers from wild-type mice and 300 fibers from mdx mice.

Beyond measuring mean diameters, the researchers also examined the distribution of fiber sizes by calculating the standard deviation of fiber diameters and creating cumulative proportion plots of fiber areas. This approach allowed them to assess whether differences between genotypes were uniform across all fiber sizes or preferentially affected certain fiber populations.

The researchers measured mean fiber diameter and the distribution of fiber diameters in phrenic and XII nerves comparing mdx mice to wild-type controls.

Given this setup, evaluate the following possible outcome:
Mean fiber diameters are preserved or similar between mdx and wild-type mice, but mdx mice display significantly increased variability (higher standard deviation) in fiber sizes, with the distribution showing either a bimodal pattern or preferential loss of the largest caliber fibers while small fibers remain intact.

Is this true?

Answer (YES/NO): NO